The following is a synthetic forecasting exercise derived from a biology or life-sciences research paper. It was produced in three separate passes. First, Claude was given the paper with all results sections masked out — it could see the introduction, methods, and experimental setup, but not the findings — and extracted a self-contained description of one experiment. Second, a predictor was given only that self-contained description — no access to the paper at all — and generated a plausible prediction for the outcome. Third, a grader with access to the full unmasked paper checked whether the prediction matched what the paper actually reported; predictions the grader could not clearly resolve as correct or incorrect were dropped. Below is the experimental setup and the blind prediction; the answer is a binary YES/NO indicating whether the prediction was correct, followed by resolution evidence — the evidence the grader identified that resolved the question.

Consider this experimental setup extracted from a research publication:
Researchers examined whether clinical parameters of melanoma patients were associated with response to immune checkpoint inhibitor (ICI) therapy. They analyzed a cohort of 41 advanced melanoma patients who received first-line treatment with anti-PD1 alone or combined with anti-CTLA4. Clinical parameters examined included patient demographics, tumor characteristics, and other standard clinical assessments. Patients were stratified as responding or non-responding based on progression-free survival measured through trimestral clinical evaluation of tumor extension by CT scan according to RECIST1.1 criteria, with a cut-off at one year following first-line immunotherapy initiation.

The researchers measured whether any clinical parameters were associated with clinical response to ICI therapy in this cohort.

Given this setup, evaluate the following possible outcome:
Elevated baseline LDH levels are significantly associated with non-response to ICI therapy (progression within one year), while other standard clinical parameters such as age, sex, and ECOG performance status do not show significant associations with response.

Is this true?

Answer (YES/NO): NO